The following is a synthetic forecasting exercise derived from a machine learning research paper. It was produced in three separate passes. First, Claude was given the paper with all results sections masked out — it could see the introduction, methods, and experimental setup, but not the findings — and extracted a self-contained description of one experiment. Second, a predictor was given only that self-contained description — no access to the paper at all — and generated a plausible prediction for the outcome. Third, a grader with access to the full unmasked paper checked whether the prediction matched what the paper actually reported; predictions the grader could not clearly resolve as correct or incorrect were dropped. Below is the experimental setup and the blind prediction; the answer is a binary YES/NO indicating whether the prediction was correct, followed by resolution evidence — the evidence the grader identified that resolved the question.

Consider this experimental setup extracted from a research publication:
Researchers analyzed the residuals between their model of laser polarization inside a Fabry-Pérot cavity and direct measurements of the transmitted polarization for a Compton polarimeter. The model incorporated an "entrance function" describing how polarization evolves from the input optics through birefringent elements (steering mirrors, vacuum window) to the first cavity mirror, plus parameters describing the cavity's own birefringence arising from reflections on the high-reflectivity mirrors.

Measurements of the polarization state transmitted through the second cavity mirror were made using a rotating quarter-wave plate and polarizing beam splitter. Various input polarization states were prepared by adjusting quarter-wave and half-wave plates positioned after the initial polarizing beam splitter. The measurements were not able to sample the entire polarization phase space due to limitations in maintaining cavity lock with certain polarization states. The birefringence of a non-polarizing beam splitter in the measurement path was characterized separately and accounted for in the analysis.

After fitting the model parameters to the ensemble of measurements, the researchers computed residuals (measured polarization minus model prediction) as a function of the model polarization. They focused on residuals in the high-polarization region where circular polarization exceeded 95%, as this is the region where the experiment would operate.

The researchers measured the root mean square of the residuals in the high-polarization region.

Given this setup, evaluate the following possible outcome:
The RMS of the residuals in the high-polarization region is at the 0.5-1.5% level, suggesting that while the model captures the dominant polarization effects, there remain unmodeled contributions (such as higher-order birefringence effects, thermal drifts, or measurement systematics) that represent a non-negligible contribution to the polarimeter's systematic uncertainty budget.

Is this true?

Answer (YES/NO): NO